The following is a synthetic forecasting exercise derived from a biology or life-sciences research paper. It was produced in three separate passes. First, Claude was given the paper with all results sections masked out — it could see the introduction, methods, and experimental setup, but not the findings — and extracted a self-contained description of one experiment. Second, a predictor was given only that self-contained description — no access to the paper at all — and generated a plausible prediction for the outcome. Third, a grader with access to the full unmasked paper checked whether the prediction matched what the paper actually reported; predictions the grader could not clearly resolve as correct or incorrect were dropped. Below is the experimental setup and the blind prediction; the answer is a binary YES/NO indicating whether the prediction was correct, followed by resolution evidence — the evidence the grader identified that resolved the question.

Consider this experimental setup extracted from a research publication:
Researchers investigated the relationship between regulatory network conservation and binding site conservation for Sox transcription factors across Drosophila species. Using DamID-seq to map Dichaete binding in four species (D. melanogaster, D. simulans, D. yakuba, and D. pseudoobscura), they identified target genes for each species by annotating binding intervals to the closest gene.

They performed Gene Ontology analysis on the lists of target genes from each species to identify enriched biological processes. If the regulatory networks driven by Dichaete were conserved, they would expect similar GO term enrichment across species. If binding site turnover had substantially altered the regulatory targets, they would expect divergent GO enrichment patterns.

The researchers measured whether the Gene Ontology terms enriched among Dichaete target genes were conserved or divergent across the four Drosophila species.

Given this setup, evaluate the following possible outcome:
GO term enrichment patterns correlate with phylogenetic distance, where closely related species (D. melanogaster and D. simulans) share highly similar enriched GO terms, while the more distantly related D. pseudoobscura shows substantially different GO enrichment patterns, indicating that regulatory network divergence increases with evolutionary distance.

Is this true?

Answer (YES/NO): NO